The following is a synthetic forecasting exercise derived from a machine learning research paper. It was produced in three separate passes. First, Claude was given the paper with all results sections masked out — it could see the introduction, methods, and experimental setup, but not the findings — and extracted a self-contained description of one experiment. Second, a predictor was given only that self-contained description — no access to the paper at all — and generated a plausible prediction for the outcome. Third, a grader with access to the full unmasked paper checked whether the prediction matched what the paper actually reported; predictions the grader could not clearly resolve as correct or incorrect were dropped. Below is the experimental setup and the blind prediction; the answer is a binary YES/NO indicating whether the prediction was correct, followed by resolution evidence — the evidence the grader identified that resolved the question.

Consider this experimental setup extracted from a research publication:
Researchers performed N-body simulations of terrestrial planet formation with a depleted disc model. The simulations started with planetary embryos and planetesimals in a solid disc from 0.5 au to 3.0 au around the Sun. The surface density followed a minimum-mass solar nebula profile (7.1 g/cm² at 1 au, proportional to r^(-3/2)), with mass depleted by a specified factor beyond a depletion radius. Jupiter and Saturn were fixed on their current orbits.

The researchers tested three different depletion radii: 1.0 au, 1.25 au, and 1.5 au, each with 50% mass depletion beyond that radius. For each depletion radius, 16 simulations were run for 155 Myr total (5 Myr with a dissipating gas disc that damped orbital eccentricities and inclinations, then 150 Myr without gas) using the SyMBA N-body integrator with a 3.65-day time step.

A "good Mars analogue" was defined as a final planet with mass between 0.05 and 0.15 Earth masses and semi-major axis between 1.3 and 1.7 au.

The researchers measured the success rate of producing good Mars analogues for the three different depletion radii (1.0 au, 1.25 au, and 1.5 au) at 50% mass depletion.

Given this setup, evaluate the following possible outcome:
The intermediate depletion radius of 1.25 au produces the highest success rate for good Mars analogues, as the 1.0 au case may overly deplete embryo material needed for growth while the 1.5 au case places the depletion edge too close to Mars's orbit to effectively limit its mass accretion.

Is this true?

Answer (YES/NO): NO